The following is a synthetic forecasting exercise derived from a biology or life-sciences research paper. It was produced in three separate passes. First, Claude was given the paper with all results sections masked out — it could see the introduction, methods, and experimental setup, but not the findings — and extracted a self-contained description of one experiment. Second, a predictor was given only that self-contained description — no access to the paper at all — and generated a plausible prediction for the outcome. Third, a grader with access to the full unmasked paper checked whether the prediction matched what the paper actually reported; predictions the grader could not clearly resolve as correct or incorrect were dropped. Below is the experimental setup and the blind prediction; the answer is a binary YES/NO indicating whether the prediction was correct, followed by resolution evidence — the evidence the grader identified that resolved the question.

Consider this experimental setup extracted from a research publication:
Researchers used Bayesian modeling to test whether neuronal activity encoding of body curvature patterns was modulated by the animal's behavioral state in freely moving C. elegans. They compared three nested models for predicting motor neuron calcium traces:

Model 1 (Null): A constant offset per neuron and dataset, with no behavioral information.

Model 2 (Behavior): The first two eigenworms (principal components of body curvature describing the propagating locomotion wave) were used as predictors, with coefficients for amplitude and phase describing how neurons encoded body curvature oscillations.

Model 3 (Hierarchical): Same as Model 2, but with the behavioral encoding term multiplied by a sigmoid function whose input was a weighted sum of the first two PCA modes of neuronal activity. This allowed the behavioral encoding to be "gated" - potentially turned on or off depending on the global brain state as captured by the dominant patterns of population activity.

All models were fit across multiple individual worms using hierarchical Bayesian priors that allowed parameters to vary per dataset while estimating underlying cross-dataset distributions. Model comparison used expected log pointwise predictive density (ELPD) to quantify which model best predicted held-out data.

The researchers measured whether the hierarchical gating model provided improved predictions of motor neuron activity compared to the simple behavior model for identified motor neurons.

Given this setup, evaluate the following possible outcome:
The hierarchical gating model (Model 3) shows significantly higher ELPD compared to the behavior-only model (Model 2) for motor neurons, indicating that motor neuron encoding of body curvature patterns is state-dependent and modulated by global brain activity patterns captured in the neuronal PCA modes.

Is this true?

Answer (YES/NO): YES